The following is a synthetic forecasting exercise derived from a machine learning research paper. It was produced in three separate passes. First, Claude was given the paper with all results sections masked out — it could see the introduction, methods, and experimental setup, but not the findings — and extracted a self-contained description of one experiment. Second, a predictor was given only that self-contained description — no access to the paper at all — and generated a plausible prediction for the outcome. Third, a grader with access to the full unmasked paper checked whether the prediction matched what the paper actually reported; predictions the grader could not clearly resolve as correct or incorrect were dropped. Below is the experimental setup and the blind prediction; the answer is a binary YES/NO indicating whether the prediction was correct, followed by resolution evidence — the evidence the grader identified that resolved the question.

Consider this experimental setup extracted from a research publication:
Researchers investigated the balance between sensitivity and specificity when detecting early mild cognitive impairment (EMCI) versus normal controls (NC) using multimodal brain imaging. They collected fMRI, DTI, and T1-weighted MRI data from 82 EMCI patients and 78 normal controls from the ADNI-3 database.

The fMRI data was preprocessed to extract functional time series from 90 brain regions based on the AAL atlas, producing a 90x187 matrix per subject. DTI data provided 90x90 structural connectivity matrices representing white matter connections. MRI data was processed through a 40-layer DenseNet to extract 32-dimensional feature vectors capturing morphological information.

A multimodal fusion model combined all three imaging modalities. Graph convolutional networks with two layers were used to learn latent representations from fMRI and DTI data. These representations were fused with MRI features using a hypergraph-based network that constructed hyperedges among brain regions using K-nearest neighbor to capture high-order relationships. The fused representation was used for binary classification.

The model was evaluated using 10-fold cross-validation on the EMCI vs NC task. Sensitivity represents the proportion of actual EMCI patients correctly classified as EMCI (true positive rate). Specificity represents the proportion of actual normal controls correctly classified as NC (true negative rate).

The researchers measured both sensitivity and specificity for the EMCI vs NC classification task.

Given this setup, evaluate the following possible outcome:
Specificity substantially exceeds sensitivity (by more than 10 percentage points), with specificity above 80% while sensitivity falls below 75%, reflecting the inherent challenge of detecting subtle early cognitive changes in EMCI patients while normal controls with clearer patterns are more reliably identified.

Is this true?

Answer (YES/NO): NO